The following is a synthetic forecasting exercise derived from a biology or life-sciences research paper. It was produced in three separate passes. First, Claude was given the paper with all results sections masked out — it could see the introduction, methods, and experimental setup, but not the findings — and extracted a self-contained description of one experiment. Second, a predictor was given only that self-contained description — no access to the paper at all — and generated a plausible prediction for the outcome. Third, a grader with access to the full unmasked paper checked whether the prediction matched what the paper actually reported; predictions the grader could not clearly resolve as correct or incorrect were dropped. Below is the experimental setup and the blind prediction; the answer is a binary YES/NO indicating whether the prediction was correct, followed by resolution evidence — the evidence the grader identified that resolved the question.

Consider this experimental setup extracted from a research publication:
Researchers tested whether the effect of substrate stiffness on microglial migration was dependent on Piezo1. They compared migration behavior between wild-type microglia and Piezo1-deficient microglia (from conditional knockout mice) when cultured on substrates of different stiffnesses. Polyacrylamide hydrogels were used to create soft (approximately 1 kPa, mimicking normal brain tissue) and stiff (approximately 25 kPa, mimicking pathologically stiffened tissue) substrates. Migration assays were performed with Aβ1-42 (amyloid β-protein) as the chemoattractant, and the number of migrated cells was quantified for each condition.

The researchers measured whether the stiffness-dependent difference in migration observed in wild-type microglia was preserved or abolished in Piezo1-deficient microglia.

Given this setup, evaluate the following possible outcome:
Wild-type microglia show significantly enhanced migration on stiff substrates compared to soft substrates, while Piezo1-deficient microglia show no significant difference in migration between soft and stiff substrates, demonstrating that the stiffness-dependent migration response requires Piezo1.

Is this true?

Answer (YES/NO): NO